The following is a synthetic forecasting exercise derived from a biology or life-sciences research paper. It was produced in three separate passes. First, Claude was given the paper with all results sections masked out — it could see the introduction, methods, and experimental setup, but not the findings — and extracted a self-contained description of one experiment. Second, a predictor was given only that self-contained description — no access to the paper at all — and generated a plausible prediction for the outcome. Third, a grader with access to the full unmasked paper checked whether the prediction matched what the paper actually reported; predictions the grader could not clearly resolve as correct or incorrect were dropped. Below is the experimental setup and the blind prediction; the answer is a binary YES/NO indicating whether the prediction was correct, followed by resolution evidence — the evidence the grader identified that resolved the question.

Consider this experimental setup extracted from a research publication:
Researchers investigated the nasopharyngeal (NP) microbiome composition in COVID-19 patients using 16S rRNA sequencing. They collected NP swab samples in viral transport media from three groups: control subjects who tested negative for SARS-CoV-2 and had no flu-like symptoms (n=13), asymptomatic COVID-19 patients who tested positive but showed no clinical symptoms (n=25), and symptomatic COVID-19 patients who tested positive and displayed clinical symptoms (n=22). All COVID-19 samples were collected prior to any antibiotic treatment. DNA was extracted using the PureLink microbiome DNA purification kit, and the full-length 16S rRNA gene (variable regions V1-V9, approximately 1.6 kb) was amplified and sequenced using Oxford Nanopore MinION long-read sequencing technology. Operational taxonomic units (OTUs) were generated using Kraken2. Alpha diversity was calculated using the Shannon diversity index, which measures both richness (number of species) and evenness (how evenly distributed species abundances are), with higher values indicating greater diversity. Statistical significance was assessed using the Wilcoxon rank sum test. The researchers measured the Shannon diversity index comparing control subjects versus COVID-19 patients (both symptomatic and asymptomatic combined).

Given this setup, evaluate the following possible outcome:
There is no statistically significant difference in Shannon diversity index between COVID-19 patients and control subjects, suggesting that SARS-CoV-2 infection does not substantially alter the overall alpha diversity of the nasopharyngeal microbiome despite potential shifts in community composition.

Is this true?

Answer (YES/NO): NO